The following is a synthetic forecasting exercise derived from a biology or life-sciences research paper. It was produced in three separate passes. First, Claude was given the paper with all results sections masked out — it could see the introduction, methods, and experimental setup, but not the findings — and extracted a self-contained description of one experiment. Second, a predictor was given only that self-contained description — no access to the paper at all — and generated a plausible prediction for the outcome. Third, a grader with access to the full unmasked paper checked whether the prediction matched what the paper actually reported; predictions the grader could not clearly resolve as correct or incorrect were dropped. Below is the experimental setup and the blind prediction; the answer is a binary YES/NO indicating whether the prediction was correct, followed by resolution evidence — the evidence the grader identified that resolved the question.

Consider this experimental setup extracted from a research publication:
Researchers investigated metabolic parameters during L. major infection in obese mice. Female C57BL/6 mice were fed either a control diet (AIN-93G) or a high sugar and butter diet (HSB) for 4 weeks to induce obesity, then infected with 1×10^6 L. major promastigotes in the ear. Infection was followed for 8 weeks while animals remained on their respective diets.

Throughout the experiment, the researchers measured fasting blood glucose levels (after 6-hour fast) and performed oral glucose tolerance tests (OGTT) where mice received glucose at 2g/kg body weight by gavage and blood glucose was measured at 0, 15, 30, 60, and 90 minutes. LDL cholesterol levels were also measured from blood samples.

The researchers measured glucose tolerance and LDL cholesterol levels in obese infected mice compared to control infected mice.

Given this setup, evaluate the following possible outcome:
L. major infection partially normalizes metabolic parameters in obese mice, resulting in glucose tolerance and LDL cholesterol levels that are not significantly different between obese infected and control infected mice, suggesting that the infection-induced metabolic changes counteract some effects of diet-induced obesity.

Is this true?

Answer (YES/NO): NO